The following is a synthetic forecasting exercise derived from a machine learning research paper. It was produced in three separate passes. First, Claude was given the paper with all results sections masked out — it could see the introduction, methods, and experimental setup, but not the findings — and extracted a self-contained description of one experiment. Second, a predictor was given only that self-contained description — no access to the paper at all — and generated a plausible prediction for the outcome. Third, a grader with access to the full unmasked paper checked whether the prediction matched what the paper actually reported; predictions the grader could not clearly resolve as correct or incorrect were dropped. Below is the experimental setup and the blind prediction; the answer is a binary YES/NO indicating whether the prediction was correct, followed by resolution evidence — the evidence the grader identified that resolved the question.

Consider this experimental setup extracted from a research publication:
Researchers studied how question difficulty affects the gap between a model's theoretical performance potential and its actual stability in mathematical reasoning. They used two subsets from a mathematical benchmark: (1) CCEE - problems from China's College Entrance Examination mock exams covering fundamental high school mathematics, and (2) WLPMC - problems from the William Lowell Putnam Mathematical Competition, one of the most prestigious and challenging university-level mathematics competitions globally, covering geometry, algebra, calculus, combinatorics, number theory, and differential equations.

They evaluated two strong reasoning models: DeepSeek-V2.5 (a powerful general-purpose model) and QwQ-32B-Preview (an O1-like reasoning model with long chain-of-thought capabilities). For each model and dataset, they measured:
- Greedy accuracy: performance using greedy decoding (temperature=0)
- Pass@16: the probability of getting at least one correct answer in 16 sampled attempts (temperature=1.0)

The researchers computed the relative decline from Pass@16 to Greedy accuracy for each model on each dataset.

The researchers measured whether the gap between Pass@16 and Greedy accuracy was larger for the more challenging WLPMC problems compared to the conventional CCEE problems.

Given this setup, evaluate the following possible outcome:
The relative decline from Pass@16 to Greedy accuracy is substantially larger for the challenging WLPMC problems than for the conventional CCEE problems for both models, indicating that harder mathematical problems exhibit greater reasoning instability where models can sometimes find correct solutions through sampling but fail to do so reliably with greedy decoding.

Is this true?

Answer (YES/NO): YES